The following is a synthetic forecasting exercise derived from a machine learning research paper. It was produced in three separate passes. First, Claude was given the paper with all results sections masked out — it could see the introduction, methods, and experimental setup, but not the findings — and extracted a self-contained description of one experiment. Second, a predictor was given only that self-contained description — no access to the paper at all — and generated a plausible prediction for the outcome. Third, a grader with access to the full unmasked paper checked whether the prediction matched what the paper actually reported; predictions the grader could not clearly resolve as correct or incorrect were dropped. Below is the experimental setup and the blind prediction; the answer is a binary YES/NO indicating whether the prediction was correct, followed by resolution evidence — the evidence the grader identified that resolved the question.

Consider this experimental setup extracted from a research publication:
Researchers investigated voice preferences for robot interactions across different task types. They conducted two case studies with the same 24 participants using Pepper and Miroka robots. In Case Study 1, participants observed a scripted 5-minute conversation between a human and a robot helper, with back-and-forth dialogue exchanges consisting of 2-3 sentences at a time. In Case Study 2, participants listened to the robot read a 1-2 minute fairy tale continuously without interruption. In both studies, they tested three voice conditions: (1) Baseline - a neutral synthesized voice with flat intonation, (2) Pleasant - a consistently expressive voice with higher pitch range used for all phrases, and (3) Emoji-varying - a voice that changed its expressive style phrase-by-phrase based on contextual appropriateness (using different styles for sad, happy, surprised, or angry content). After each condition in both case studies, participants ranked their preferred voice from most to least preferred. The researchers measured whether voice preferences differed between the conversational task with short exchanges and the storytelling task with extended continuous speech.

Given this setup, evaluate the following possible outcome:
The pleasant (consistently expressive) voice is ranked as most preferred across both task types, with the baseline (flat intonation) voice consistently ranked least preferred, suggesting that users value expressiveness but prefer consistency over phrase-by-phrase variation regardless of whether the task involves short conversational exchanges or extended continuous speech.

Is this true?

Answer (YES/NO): NO